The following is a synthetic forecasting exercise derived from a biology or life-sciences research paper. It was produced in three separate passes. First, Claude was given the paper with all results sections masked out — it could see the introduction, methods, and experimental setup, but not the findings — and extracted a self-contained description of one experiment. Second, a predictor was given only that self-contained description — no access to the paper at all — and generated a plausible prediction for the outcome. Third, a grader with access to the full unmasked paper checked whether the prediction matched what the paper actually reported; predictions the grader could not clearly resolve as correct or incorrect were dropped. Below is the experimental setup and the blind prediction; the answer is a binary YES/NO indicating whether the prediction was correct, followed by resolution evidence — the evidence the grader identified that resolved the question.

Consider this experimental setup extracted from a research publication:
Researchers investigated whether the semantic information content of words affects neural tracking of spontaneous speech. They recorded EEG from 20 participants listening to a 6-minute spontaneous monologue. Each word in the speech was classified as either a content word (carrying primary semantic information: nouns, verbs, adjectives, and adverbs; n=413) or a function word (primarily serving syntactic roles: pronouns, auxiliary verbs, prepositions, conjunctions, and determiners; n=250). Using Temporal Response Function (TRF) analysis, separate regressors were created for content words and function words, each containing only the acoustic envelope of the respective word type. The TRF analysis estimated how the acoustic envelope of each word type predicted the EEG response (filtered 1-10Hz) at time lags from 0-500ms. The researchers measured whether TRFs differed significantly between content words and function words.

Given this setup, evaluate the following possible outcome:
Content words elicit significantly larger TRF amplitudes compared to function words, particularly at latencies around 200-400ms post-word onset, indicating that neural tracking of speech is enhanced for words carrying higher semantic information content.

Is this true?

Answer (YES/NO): NO